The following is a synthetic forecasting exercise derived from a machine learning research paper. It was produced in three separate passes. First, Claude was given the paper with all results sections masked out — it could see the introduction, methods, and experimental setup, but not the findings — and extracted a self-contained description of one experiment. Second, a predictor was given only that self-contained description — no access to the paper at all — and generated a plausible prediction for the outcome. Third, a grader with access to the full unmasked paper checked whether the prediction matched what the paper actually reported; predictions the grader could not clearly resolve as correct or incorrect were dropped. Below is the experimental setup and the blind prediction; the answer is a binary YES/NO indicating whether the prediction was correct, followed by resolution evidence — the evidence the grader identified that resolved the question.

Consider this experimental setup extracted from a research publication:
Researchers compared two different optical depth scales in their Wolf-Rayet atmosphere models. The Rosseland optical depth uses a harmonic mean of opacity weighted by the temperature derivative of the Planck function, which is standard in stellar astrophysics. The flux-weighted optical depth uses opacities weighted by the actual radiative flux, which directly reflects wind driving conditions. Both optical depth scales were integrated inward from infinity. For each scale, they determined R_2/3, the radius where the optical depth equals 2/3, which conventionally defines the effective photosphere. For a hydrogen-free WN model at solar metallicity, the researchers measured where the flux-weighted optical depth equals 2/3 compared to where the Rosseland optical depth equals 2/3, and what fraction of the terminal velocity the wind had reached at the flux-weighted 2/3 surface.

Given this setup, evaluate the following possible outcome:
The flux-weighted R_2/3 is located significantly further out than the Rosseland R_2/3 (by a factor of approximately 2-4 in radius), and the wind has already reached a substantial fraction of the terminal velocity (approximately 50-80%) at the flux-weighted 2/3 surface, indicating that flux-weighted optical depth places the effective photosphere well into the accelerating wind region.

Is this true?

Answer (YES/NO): NO